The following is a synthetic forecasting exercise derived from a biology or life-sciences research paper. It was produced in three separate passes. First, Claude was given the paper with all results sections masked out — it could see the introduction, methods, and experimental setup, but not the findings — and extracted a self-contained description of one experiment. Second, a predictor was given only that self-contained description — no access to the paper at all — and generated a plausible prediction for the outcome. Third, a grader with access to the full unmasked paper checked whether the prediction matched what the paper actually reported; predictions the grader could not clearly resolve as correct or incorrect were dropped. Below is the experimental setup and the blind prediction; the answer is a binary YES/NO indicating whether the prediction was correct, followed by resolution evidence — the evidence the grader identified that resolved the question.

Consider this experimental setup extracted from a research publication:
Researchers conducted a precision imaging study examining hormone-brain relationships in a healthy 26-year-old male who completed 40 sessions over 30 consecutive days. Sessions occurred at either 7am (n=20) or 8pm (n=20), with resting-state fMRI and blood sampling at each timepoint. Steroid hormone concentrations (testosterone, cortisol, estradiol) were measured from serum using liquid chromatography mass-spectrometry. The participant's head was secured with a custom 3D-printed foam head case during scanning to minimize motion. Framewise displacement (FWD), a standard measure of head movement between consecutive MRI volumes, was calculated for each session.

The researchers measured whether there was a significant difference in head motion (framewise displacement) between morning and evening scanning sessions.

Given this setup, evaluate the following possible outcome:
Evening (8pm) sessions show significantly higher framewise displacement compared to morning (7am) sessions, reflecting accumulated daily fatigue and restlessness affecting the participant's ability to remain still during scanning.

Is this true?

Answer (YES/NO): YES